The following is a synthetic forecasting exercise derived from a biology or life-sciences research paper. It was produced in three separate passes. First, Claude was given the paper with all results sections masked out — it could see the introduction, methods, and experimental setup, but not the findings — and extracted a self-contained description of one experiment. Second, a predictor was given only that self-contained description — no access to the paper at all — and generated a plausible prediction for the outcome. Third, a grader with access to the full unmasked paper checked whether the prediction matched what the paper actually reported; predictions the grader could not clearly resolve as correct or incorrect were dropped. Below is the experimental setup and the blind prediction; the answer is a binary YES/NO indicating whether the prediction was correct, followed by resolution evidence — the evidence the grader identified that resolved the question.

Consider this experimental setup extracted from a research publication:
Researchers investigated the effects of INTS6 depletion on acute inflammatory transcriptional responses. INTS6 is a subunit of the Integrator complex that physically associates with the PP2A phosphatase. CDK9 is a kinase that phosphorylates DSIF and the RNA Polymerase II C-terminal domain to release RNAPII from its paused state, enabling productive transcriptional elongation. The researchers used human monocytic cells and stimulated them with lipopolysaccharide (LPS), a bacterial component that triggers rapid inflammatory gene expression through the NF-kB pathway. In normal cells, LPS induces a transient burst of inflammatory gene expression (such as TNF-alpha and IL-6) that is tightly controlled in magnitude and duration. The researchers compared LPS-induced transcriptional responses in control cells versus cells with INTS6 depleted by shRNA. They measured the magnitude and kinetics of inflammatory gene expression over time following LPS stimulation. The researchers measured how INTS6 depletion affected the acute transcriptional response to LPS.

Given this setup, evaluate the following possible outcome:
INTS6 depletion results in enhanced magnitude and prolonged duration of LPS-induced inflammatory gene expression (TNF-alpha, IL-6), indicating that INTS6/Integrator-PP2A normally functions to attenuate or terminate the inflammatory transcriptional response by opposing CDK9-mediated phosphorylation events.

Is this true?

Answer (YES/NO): YES